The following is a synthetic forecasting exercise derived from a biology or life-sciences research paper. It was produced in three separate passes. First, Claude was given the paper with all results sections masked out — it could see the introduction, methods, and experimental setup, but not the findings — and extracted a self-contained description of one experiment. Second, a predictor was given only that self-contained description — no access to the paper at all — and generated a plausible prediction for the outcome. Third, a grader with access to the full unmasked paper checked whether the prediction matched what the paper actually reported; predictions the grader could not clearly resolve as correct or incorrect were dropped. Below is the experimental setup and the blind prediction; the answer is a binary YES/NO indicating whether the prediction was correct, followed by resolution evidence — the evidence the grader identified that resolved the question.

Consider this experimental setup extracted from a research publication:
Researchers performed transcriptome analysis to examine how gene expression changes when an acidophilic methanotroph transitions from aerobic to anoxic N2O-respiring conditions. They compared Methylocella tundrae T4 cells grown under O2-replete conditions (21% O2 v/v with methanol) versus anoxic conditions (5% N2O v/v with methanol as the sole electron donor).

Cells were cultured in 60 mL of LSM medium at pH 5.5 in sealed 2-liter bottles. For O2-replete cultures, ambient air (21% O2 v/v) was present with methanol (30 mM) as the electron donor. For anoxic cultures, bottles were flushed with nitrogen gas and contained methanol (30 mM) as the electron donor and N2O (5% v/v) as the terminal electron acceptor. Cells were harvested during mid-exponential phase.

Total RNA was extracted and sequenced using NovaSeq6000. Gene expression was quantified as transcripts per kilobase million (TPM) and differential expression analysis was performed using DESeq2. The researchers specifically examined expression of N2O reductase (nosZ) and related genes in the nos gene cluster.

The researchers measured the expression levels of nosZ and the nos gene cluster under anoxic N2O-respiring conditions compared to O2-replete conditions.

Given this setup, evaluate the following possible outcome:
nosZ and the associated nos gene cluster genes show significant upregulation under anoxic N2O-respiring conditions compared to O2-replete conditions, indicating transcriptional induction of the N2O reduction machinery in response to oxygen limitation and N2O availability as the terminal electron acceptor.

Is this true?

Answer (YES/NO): YES